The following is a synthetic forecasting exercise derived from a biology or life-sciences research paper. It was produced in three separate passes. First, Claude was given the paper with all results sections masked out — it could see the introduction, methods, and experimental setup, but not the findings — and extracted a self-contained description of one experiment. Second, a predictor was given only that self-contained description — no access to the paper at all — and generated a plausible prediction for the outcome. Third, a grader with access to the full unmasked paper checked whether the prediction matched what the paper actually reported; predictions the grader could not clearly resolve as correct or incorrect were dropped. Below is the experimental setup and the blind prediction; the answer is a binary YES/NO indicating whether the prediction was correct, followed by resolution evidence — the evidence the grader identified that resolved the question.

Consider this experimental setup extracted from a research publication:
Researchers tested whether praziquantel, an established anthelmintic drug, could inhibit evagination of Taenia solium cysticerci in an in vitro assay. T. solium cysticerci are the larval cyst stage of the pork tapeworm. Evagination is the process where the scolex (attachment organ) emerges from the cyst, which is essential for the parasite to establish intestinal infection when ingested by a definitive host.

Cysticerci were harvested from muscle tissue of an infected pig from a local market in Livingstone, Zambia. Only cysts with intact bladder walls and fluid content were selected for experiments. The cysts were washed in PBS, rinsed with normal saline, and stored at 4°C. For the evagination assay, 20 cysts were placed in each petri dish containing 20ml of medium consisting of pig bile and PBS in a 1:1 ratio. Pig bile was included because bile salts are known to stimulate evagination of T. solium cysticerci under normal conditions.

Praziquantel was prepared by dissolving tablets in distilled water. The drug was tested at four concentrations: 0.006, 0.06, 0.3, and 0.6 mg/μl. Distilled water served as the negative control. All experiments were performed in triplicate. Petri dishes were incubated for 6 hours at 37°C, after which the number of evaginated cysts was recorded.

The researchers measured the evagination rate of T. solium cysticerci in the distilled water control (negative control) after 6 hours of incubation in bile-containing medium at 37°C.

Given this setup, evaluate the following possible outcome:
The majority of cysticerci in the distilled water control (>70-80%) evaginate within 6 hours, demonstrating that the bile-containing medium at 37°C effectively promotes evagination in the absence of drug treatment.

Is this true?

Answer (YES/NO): YES